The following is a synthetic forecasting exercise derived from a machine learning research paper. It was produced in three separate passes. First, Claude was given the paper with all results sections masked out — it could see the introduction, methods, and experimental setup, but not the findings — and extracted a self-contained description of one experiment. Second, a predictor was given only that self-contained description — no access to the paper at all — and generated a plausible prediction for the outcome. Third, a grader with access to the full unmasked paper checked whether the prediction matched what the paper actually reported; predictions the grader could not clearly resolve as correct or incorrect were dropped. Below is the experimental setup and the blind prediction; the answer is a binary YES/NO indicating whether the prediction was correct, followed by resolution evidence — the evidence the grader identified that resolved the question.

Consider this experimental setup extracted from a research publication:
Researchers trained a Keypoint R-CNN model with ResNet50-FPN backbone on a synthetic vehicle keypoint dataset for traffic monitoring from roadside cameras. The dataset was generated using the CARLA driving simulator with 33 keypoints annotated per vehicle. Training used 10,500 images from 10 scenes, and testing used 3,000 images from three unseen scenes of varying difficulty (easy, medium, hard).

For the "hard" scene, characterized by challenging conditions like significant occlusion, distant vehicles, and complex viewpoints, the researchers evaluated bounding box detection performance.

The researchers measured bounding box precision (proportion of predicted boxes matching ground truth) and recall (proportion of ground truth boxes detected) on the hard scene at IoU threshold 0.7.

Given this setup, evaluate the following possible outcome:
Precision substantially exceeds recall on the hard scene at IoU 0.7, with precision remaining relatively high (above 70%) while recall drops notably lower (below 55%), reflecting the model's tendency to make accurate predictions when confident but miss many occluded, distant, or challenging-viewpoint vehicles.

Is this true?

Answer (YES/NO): NO